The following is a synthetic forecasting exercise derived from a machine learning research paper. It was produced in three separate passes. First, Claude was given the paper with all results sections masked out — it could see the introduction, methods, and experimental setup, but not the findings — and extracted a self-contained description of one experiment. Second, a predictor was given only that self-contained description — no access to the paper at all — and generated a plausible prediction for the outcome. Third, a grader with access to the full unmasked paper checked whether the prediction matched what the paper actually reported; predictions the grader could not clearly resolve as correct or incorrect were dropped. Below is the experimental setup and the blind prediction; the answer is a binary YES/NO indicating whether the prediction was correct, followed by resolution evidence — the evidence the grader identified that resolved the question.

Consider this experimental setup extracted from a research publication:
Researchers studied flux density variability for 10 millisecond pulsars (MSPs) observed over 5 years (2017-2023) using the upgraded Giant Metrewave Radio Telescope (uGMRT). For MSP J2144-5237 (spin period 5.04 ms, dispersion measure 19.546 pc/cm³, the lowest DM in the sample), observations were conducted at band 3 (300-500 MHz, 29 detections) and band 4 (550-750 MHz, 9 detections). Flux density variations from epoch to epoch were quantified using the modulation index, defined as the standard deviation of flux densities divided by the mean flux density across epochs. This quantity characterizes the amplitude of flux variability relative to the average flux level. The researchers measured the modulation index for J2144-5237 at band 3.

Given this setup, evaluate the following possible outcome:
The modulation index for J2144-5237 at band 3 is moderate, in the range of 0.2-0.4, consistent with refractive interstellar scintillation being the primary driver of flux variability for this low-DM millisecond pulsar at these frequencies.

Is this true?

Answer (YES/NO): NO